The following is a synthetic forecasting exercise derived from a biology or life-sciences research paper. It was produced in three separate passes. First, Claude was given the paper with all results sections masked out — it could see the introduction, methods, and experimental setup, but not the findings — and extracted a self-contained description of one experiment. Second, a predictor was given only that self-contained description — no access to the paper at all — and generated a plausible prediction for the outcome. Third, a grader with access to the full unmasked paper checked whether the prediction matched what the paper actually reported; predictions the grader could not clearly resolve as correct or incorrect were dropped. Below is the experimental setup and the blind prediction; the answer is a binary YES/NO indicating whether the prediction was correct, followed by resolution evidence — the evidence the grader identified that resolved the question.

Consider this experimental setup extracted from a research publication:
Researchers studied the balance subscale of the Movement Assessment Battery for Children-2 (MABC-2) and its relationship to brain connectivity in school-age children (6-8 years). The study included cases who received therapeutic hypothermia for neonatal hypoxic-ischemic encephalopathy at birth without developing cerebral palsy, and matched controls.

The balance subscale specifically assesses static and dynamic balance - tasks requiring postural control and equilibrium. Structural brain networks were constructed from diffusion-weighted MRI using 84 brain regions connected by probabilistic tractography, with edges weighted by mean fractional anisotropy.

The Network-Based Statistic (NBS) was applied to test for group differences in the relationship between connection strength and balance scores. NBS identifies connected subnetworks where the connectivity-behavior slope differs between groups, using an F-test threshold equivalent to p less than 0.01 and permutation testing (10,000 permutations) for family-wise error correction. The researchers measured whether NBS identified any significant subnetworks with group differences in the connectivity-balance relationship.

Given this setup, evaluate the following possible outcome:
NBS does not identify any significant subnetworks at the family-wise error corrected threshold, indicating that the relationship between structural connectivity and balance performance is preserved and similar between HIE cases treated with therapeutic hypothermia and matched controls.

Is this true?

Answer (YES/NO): NO